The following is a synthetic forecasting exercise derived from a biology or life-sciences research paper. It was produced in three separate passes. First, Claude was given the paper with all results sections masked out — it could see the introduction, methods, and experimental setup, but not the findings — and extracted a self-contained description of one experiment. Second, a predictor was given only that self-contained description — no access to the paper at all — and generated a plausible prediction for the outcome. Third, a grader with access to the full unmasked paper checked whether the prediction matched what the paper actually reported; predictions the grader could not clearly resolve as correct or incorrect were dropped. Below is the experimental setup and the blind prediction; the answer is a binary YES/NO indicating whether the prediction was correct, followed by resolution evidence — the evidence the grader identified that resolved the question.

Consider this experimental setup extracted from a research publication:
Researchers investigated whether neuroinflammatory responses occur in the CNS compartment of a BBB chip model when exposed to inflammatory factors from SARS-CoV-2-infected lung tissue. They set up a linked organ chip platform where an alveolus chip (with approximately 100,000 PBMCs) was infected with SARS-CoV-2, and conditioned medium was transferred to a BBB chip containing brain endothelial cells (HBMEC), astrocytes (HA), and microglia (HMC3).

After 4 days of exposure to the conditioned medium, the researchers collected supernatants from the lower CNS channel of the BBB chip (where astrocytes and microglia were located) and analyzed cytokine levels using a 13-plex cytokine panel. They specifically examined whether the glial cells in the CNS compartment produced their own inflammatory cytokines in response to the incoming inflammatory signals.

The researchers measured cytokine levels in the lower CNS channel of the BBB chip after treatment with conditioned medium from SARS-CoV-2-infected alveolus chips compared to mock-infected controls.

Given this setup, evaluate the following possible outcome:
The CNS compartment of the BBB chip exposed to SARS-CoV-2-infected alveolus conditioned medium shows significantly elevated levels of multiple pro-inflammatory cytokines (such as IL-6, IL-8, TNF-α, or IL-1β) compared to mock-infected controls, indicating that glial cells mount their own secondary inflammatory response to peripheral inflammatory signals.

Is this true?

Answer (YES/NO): YES